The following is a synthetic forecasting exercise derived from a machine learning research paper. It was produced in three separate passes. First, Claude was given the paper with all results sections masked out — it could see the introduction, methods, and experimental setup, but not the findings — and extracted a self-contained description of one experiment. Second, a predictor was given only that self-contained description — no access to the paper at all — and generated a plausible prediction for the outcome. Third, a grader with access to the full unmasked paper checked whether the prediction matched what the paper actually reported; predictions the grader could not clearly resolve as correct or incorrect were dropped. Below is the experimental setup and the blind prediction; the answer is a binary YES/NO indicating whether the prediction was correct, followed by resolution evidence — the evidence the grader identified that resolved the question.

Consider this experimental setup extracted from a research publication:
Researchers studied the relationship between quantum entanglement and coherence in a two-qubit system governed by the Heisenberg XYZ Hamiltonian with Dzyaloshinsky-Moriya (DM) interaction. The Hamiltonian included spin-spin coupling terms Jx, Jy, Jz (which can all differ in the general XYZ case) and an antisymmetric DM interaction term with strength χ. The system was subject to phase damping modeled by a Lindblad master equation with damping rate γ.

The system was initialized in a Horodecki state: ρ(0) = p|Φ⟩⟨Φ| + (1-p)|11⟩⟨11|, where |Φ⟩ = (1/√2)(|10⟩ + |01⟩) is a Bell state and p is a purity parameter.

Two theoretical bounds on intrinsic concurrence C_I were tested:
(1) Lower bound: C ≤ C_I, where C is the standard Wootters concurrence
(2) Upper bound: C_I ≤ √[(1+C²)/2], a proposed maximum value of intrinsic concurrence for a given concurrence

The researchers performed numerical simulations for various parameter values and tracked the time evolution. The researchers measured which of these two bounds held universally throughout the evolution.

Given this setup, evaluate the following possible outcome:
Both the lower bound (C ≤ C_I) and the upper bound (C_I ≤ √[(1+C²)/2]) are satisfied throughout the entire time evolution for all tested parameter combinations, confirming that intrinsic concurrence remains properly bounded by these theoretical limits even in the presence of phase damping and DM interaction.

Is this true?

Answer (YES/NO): NO